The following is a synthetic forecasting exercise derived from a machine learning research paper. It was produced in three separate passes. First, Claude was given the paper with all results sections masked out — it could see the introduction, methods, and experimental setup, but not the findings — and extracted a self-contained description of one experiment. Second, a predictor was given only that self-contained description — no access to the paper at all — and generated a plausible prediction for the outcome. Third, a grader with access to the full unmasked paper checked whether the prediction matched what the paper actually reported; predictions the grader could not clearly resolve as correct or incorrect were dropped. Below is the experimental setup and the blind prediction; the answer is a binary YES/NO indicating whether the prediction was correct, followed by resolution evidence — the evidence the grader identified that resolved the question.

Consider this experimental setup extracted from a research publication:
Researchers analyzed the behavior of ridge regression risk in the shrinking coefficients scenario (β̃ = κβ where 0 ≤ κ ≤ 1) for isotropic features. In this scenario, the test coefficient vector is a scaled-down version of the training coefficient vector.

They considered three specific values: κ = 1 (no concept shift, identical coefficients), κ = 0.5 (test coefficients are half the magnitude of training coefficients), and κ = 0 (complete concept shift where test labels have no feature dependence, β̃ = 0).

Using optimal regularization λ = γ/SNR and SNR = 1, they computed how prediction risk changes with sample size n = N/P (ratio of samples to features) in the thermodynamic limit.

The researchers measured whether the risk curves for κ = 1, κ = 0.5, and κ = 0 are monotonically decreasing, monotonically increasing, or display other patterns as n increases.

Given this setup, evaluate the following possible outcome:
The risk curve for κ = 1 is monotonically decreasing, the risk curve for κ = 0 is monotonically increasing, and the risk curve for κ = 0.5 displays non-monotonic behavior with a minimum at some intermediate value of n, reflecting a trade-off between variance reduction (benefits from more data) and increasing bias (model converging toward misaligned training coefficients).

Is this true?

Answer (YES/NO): NO